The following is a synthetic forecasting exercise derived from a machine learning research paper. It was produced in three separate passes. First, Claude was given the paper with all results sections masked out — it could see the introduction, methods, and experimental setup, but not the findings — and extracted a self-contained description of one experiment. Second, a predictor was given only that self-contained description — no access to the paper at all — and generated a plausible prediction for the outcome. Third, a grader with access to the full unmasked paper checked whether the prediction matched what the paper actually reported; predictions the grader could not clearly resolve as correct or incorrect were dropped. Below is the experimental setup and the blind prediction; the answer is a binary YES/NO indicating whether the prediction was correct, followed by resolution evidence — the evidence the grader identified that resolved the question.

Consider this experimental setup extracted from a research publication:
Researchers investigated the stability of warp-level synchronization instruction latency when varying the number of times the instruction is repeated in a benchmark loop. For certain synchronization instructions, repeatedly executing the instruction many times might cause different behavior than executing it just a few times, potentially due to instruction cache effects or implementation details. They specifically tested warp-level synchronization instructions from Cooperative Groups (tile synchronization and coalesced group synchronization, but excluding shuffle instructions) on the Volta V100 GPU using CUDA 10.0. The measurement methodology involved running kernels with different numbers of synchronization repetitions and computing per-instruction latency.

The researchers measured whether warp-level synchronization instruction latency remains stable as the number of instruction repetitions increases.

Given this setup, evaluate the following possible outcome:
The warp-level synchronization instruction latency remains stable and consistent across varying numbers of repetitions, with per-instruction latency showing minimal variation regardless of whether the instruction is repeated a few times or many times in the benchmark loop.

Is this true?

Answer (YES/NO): NO